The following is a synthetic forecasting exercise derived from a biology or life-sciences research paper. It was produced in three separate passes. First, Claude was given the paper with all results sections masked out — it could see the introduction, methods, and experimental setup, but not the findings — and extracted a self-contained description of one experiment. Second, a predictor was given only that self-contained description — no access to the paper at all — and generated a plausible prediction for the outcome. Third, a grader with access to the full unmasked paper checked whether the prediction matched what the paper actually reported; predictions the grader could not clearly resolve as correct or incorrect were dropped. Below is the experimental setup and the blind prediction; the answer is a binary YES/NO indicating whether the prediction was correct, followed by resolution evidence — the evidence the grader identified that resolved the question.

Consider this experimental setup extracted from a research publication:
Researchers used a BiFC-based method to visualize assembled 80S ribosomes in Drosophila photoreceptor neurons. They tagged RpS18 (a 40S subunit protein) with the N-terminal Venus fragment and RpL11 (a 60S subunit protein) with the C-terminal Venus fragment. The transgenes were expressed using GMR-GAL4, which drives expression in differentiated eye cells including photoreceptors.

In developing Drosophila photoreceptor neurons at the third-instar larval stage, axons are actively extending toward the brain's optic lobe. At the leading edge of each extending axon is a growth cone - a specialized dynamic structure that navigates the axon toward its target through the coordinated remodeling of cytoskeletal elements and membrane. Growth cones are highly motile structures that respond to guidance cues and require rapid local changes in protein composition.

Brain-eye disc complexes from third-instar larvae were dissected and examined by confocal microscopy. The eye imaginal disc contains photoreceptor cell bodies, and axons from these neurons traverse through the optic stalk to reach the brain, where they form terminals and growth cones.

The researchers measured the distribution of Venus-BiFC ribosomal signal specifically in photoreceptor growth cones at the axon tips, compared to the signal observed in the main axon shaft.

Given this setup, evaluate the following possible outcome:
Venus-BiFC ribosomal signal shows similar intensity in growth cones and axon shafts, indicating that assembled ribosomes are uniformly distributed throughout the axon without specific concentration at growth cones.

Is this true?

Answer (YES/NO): NO